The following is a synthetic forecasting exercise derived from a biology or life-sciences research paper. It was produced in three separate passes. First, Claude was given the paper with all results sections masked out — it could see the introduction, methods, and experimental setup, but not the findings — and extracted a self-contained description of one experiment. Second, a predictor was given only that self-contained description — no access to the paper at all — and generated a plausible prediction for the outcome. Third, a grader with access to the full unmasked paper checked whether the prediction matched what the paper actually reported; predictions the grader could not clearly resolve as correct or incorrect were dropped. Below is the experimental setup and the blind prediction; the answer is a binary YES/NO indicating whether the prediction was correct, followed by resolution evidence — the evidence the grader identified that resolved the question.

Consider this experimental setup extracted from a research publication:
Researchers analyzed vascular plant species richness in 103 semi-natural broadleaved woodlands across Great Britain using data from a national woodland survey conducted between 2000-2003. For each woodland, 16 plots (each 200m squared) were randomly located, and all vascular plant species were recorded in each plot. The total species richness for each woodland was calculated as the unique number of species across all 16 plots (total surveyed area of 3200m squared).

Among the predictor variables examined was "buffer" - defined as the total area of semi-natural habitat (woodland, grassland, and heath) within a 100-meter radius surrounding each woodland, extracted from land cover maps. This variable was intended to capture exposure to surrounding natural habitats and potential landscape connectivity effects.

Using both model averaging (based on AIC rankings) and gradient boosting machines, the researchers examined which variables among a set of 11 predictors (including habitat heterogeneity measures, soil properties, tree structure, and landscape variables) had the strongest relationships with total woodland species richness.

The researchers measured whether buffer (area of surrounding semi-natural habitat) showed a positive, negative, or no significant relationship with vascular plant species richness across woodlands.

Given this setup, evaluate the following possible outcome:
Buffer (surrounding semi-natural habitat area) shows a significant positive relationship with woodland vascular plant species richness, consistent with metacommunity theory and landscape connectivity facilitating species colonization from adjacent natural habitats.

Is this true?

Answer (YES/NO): YES